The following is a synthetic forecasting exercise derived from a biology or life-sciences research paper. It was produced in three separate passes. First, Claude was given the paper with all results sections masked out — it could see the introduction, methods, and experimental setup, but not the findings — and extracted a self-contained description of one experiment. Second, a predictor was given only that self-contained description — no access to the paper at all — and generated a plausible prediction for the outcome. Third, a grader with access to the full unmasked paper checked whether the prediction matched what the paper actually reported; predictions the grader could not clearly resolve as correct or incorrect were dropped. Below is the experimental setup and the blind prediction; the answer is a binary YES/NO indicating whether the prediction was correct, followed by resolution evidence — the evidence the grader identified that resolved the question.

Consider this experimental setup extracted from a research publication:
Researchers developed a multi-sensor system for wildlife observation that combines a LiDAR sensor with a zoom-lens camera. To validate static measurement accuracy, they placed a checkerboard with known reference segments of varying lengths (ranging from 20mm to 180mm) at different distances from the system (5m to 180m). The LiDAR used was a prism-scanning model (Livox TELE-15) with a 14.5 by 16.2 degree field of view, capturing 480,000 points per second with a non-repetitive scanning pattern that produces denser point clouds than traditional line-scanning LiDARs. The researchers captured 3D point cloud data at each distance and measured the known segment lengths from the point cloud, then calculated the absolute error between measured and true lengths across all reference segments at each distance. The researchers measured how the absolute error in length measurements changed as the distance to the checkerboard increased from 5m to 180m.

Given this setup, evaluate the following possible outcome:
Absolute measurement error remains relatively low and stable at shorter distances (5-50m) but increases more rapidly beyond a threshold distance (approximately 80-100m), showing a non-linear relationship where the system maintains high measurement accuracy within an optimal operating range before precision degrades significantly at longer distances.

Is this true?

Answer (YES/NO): NO